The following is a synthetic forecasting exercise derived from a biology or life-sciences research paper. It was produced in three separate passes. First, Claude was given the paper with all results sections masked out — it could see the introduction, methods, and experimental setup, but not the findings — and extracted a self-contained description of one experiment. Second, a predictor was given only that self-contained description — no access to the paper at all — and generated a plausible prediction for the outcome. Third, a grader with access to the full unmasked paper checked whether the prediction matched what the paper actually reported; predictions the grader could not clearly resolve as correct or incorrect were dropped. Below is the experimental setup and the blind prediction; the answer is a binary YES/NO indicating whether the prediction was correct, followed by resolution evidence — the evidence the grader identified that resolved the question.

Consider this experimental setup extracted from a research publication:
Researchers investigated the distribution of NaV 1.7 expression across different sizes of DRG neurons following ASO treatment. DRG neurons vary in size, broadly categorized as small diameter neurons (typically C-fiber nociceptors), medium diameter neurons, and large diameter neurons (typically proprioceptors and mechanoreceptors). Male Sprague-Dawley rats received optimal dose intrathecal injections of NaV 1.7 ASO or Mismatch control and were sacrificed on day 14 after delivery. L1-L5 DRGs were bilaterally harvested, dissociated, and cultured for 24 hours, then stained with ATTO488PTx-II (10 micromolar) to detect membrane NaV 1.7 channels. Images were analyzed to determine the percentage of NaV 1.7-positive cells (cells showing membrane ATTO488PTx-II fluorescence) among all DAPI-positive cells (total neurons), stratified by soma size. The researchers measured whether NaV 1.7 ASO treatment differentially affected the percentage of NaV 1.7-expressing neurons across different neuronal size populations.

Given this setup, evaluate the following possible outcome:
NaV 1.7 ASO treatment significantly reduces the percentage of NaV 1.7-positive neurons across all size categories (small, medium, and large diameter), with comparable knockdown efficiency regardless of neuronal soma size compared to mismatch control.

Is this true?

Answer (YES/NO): NO